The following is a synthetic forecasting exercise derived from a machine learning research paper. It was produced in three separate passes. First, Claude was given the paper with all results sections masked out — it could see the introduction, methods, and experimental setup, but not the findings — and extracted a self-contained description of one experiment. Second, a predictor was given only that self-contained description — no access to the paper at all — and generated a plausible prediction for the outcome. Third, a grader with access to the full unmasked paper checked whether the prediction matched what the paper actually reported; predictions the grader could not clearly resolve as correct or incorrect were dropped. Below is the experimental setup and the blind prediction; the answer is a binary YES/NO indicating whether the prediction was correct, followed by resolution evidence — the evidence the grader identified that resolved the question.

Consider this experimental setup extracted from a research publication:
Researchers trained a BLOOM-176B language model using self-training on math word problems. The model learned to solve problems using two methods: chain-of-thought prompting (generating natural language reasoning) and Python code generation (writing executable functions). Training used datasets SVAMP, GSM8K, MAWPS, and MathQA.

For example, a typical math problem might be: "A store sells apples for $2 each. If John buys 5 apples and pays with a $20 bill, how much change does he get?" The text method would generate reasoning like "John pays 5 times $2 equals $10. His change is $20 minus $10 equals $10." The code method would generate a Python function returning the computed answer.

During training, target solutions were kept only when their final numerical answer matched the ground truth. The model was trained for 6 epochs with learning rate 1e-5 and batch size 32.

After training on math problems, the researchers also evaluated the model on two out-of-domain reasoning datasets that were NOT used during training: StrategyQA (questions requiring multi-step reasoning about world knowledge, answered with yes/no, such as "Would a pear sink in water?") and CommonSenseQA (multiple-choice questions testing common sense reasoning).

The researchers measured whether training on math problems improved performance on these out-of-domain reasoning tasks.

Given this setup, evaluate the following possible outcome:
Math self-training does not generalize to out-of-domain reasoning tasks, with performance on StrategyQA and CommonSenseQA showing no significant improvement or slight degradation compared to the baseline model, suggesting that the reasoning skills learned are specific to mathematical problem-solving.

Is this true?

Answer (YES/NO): NO